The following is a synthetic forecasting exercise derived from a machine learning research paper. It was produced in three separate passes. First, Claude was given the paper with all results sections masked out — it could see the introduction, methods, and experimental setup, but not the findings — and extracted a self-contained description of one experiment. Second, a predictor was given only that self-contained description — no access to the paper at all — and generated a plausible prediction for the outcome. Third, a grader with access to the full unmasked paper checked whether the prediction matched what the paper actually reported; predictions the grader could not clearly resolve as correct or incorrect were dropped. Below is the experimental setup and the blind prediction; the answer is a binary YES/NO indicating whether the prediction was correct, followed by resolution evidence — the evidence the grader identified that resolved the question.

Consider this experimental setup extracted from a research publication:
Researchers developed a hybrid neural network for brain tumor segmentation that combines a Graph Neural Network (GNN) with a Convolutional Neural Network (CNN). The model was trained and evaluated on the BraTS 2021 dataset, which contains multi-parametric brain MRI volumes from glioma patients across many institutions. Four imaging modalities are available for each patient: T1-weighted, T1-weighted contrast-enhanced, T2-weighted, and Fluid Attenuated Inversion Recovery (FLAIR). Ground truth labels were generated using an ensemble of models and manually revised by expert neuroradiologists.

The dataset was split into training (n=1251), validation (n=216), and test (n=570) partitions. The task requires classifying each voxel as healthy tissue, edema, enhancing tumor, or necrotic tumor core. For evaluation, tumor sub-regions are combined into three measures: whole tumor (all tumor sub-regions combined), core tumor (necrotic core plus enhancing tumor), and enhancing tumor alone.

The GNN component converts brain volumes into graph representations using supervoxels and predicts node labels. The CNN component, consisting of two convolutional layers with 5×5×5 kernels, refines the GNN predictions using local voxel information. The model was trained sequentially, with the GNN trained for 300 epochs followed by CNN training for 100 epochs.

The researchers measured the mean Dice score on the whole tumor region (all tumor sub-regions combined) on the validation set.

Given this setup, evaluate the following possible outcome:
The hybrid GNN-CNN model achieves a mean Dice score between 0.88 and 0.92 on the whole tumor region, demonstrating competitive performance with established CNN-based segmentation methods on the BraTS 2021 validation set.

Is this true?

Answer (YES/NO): YES